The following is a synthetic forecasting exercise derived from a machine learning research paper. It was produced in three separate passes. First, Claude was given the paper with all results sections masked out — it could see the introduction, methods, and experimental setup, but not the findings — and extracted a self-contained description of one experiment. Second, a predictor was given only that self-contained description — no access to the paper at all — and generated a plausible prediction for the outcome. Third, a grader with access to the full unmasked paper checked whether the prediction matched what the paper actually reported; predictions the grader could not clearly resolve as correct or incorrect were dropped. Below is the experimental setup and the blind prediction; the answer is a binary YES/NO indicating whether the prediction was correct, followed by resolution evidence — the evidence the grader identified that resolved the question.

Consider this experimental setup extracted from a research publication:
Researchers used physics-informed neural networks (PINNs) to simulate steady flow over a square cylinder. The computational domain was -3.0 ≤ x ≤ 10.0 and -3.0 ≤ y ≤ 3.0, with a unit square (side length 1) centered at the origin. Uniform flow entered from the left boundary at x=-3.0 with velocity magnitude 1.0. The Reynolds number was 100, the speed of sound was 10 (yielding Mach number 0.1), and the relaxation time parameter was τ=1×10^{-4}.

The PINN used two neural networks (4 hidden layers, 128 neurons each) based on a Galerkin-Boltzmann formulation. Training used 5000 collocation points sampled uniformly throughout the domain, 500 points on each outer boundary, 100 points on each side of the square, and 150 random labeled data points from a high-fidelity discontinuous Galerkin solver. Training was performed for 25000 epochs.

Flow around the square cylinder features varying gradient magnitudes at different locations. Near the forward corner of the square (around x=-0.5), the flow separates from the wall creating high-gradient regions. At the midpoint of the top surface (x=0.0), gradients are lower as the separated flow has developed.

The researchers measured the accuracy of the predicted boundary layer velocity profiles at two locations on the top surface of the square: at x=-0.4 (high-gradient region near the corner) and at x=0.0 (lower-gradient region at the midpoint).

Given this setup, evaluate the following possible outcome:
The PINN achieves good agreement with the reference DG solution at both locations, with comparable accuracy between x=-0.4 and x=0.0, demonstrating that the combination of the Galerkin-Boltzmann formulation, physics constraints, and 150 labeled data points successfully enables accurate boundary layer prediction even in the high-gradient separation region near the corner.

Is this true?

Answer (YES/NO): NO